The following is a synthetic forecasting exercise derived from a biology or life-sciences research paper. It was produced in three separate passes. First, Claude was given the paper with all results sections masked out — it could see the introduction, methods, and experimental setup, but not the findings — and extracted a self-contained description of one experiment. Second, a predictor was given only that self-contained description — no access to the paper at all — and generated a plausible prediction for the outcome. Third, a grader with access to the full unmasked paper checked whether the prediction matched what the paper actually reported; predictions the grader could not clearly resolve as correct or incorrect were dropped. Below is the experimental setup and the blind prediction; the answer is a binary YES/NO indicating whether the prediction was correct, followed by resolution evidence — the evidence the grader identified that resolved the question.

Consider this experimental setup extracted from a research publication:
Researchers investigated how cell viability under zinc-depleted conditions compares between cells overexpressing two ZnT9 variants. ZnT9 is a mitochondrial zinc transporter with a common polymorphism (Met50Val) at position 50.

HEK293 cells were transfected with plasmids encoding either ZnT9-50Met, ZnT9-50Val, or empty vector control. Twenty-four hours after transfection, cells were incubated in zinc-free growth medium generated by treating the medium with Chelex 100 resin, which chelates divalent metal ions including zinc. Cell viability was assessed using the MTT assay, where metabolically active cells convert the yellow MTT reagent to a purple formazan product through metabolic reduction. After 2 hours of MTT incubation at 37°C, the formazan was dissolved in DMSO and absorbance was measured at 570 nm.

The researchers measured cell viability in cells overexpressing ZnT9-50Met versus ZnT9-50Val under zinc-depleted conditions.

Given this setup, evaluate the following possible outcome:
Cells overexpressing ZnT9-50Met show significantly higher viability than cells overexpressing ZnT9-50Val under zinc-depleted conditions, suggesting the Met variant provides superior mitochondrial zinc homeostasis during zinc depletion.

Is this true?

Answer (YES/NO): NO